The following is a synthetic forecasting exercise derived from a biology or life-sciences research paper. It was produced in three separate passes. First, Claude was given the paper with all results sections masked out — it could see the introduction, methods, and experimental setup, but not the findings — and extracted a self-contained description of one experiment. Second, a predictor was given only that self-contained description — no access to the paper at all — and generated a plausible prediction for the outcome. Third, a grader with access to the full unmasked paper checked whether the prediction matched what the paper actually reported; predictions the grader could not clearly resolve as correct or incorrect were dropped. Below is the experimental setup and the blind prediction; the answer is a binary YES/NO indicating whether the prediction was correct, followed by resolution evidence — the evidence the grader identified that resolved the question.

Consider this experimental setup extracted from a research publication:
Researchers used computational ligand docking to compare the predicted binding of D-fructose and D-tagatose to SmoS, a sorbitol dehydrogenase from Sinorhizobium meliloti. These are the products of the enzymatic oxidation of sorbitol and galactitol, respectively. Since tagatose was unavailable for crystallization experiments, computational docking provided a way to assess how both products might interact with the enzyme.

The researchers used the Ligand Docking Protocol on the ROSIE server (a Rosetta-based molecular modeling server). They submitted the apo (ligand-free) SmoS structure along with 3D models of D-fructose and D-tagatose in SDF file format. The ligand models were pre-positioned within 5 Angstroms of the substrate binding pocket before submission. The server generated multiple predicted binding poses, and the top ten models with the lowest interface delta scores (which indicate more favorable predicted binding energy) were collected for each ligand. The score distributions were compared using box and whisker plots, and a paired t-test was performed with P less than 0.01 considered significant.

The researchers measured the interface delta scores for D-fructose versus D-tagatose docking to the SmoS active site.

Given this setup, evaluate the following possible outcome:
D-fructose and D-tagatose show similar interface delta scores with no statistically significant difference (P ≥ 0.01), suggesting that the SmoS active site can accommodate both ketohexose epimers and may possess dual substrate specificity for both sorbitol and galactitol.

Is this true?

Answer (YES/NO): NO